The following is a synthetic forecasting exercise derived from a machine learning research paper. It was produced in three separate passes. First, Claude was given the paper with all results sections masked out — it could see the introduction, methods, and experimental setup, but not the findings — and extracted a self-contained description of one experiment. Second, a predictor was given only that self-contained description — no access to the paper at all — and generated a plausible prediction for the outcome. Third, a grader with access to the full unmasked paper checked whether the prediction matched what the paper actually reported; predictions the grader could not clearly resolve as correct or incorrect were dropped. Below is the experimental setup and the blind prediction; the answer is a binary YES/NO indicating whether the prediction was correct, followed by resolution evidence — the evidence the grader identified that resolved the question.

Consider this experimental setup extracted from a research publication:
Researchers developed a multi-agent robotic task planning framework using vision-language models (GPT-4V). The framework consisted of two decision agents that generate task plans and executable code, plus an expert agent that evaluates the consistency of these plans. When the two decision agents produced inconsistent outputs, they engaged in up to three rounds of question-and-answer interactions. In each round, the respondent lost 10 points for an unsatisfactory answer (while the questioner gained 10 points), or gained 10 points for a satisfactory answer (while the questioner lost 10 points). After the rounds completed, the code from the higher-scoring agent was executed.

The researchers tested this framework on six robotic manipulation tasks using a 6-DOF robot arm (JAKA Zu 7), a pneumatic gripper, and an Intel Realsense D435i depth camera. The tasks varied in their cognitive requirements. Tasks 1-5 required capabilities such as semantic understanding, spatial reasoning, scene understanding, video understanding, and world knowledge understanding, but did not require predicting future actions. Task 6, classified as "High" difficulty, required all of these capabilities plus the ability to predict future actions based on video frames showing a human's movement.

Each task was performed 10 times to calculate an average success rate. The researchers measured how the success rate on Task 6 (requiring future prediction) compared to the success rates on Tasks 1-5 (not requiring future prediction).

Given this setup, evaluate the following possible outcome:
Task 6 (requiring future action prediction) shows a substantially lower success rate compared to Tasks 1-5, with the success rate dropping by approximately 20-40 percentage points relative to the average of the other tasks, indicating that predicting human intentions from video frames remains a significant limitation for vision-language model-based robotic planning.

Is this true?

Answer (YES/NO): YES